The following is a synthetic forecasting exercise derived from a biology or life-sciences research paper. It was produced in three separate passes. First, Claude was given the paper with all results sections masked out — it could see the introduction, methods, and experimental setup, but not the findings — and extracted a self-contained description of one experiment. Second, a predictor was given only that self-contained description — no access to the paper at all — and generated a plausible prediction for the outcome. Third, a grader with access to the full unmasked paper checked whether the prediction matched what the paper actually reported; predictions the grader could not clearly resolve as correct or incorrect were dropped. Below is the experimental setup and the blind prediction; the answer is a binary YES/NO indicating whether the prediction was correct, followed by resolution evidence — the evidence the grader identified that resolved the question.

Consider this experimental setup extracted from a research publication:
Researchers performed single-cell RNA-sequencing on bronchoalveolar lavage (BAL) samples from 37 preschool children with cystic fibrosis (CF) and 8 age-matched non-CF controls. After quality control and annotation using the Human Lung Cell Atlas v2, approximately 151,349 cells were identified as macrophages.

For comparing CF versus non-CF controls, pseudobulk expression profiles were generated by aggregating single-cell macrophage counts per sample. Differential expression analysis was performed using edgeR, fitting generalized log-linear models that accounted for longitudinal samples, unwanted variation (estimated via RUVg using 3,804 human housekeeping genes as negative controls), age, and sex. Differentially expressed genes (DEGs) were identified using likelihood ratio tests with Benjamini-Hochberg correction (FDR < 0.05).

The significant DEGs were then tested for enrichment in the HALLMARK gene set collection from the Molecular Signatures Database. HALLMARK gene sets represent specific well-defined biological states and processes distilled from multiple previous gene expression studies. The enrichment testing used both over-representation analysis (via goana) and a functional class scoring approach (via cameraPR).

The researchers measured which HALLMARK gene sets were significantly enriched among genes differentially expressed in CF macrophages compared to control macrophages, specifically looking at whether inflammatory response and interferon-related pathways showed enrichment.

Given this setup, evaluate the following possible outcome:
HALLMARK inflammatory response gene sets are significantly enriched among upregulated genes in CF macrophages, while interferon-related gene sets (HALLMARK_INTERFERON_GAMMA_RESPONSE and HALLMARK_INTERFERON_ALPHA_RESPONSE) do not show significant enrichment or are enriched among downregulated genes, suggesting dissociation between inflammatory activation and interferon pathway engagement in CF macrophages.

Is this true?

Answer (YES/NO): NO